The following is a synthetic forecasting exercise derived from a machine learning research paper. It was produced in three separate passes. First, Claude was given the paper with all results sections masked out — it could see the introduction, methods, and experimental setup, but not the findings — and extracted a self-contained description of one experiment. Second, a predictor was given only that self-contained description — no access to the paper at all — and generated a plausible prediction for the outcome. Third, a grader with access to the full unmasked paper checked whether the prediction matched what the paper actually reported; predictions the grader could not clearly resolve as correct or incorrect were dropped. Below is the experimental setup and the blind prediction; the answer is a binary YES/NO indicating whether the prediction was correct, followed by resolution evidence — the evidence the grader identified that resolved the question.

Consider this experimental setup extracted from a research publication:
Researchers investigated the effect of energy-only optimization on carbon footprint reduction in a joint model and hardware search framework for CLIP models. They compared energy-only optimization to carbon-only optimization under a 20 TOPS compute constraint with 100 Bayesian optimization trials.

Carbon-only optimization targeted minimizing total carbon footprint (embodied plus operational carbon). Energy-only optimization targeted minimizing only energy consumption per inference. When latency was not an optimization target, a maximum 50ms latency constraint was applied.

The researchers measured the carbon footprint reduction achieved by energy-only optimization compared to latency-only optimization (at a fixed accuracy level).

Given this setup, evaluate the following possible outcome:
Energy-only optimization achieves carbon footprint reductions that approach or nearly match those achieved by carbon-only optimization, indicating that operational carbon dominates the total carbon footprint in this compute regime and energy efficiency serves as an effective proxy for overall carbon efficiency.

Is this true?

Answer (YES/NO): NO